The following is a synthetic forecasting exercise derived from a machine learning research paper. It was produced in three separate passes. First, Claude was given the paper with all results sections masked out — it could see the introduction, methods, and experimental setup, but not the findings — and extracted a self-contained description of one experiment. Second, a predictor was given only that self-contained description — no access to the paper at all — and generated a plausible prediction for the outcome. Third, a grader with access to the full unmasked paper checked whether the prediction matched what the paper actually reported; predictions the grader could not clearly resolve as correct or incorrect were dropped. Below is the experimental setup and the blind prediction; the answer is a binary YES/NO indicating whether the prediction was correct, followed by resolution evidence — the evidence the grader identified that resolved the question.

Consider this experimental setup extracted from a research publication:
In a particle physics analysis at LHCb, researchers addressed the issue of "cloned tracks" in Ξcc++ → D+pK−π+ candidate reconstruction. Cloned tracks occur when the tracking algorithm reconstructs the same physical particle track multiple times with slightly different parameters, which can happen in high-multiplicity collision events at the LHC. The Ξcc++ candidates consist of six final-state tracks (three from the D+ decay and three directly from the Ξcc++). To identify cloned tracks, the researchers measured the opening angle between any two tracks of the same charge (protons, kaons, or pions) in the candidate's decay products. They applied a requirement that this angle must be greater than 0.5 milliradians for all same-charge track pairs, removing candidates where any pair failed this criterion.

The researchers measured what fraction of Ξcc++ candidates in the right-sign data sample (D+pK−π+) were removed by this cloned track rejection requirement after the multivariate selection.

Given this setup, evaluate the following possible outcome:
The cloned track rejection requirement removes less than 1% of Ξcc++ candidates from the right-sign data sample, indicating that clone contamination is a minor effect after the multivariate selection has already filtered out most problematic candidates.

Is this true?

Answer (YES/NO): NO